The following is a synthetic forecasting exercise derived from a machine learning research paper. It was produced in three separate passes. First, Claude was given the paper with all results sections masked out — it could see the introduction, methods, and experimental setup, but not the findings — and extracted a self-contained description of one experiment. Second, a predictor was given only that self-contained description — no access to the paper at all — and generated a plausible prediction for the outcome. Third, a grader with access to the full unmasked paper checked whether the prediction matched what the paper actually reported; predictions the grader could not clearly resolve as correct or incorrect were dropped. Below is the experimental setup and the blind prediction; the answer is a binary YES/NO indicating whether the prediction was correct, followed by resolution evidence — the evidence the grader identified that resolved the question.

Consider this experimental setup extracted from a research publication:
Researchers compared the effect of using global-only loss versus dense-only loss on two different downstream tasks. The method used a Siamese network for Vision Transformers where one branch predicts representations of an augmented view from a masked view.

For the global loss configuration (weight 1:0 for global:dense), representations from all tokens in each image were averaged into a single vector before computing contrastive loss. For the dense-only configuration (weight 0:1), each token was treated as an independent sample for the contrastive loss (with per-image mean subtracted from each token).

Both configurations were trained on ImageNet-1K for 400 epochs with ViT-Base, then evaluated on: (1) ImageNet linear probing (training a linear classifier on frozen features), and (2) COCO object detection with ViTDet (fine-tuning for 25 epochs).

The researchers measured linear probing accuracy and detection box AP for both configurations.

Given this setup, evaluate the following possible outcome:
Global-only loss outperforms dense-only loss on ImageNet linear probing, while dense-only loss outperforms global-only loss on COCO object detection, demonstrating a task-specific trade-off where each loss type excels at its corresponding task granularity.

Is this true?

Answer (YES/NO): NO